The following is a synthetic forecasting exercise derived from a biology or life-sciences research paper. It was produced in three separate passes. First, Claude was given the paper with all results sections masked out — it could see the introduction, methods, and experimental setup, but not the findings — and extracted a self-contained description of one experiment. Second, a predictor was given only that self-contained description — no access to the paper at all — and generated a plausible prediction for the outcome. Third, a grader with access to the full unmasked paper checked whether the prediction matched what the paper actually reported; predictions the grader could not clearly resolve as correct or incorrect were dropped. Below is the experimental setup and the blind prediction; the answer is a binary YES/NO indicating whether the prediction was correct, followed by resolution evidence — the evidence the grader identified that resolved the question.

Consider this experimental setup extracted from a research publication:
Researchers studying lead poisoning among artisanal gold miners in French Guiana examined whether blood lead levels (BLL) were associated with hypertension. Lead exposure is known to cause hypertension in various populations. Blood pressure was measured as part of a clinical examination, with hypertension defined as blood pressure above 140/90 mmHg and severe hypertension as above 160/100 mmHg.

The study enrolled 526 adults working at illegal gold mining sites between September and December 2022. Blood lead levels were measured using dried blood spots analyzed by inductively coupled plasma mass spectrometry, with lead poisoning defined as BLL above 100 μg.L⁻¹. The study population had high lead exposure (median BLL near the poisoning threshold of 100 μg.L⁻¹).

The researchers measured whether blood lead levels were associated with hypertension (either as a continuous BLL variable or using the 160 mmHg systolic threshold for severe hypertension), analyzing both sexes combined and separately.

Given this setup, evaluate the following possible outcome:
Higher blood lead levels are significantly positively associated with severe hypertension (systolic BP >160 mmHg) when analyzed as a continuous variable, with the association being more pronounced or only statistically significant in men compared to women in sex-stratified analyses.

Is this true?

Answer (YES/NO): NO